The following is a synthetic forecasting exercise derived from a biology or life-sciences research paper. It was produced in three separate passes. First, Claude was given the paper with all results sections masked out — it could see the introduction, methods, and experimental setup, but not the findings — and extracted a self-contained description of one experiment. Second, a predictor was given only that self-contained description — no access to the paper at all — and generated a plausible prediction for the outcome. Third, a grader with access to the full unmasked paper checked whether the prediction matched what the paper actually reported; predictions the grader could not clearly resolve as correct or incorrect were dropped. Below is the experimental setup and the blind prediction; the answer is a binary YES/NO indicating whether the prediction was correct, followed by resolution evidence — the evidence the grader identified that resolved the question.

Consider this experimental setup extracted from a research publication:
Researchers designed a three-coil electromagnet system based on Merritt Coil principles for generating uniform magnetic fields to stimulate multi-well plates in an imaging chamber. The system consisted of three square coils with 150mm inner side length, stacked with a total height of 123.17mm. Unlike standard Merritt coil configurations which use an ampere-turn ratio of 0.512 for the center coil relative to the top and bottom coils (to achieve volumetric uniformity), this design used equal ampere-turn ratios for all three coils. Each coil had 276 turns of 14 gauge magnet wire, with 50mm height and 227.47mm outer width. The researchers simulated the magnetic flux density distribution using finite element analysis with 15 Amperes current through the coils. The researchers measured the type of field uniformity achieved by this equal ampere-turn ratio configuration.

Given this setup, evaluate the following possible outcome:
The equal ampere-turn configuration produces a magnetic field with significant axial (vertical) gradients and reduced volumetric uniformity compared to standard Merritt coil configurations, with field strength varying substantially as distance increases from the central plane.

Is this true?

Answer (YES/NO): NO